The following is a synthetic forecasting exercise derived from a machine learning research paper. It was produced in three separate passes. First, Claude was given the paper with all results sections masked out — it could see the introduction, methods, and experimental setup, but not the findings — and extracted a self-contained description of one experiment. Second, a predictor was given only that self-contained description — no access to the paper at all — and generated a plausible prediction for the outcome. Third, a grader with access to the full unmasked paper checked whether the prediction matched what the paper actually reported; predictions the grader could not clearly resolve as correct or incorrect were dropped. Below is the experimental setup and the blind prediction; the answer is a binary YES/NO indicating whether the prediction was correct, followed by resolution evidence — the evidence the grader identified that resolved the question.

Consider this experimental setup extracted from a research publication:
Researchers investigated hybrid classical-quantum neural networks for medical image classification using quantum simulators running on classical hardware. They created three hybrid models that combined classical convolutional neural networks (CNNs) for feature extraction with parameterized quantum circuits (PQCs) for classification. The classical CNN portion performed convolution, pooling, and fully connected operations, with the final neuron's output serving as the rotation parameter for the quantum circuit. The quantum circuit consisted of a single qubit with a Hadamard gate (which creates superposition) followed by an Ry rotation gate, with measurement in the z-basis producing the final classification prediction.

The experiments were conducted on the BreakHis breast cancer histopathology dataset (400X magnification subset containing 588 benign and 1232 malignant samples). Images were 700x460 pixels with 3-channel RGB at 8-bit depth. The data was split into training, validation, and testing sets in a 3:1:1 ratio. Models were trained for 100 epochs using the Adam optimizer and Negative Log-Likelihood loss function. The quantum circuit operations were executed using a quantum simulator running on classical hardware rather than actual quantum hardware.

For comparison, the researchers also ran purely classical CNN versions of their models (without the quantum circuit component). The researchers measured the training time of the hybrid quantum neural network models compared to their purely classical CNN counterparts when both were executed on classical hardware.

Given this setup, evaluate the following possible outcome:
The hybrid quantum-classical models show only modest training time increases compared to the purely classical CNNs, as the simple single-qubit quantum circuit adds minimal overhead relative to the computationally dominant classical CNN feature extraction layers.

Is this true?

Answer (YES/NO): NO